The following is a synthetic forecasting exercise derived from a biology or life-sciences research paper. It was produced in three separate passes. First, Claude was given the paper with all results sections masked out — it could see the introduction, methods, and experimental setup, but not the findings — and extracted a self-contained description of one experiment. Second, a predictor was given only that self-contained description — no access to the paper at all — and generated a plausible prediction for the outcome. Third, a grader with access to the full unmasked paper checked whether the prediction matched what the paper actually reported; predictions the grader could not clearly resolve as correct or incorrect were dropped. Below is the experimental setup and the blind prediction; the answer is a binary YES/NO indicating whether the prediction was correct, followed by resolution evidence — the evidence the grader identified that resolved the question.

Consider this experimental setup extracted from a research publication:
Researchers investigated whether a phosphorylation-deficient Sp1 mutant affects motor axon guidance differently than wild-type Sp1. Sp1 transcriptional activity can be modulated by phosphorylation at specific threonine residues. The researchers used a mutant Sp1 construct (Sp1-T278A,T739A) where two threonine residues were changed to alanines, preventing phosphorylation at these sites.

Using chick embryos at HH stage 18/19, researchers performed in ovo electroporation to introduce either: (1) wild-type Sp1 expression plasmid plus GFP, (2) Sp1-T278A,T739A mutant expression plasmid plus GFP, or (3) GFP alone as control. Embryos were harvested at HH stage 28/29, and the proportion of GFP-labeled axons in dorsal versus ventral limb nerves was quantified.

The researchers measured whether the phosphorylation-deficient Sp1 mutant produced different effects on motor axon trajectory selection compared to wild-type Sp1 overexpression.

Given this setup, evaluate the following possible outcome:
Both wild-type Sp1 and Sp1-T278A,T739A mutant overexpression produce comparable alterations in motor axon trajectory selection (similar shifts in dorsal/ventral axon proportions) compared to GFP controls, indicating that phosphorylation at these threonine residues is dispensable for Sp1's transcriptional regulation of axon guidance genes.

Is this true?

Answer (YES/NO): NO